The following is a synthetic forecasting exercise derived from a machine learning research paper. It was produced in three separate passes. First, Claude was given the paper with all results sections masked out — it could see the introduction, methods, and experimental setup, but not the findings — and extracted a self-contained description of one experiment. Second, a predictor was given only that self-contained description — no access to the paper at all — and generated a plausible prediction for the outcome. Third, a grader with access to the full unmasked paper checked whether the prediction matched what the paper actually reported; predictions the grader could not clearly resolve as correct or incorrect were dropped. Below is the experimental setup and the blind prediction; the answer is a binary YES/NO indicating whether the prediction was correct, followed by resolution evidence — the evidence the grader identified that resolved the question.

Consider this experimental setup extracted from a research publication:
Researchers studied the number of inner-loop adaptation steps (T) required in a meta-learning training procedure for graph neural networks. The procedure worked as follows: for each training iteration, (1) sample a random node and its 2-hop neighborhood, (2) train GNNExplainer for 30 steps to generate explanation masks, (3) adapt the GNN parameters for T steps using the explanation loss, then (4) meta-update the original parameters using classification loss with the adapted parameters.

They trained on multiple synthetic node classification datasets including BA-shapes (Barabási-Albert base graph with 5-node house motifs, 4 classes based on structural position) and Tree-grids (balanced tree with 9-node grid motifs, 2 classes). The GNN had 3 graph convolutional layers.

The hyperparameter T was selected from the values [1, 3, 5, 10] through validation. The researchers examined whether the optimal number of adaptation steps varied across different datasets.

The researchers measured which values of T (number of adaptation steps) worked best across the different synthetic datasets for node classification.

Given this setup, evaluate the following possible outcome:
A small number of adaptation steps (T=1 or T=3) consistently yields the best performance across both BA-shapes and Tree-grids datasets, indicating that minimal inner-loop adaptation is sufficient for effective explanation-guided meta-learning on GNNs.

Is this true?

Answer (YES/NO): NO